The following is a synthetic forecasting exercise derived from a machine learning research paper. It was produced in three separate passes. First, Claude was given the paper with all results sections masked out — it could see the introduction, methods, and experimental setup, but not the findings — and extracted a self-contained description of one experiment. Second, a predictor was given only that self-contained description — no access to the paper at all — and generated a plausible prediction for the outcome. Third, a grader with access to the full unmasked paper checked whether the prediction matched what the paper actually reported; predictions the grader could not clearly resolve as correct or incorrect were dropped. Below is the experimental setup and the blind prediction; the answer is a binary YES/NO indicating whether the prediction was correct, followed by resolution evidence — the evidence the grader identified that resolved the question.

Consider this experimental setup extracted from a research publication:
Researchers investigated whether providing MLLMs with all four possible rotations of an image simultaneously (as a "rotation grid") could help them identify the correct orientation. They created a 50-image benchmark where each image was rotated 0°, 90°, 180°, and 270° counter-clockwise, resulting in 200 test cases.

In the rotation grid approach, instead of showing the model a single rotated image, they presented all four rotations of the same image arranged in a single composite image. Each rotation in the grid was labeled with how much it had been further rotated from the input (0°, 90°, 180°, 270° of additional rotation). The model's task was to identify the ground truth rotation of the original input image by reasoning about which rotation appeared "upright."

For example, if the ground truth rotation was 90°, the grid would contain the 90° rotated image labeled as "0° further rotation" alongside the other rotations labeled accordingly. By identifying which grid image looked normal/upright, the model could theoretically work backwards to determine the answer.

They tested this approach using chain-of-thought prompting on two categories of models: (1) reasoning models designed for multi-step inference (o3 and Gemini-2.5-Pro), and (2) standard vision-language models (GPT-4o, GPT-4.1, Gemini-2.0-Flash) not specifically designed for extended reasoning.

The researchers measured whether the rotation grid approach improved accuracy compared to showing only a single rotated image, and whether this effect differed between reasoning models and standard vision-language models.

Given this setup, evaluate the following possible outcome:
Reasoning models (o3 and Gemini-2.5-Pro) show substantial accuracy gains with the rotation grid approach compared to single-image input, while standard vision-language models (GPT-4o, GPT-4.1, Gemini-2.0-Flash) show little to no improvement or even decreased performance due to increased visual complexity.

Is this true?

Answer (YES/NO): YES